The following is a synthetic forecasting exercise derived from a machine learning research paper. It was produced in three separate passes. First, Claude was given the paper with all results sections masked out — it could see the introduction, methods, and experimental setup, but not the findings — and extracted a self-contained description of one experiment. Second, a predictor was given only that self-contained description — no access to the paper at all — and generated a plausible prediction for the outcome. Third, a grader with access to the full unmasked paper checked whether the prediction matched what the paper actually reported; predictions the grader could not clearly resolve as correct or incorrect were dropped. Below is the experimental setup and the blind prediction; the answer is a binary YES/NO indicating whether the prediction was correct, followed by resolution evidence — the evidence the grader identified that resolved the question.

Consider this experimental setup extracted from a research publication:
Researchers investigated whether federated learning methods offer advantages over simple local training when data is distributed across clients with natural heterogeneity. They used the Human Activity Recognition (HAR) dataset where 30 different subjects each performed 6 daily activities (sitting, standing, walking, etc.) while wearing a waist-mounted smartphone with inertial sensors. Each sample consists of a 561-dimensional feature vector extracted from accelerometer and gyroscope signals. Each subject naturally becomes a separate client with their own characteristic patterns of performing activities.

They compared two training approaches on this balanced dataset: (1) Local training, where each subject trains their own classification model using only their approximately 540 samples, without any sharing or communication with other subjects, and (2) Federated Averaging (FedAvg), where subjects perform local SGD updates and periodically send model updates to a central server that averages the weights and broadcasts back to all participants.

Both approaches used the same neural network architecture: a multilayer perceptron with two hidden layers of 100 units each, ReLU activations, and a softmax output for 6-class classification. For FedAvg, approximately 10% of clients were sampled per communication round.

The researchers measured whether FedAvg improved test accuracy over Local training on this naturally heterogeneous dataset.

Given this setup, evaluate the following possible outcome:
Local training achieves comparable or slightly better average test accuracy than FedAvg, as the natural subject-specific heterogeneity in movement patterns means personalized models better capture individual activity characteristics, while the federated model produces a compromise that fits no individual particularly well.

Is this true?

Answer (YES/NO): NO